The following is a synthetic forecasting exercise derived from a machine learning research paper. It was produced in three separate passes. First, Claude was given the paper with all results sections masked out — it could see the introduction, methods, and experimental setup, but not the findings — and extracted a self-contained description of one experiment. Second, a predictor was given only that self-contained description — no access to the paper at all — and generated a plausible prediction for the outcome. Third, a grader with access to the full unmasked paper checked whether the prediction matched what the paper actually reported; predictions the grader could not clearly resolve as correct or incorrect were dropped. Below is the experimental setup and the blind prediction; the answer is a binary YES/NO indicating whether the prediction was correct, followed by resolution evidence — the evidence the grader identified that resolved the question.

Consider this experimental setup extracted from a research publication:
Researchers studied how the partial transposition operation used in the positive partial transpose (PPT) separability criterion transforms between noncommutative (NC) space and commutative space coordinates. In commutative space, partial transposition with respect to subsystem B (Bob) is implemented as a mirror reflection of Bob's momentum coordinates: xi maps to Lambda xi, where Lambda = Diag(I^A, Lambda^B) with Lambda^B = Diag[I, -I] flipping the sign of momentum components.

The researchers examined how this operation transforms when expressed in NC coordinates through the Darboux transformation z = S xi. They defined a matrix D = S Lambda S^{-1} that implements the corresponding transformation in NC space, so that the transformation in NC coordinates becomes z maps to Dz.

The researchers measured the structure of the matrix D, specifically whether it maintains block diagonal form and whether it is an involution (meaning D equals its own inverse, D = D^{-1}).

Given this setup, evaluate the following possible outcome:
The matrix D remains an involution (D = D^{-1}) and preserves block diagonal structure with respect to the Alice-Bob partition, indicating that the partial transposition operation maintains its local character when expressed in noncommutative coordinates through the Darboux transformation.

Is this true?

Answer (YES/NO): YES